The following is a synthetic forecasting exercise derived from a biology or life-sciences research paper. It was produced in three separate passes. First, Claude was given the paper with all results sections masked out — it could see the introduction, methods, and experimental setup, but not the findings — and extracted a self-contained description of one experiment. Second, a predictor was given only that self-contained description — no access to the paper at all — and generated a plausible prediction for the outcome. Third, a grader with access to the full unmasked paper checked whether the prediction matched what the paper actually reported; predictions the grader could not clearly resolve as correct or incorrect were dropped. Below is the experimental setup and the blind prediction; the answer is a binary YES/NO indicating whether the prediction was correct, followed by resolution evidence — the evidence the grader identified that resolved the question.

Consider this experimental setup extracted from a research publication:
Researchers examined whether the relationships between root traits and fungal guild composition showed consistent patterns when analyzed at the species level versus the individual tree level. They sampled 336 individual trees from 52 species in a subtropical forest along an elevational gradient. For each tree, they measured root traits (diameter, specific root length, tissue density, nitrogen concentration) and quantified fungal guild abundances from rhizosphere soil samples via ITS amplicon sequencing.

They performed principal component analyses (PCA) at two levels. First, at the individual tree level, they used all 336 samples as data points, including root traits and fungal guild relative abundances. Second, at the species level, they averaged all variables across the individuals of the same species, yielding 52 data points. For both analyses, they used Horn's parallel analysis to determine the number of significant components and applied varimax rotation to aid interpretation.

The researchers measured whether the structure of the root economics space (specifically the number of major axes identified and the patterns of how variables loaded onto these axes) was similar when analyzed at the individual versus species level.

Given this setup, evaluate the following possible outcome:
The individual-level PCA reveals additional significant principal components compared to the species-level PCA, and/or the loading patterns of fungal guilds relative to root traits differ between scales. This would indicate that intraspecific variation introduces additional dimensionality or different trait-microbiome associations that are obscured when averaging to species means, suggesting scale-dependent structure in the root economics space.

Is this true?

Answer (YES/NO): NO